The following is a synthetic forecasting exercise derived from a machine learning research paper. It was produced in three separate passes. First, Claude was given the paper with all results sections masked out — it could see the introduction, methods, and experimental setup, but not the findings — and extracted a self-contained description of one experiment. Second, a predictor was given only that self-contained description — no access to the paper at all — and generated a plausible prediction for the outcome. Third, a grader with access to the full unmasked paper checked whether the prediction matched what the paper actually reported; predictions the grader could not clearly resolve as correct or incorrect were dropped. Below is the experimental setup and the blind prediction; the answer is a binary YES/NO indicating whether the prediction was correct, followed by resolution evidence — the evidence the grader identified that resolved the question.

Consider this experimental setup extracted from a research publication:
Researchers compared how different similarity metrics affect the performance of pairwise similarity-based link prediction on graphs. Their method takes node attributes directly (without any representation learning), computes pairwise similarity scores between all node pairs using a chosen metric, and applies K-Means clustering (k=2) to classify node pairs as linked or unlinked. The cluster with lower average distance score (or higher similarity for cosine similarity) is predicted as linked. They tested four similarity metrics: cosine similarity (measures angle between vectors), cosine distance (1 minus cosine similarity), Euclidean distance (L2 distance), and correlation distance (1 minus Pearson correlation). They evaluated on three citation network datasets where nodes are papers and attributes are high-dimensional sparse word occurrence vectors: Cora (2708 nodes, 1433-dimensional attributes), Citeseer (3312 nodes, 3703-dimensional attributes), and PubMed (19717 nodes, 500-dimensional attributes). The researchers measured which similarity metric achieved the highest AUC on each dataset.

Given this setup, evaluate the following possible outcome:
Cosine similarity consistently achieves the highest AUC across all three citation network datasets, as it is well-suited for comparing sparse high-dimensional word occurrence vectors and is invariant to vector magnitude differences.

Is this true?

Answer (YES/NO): NO